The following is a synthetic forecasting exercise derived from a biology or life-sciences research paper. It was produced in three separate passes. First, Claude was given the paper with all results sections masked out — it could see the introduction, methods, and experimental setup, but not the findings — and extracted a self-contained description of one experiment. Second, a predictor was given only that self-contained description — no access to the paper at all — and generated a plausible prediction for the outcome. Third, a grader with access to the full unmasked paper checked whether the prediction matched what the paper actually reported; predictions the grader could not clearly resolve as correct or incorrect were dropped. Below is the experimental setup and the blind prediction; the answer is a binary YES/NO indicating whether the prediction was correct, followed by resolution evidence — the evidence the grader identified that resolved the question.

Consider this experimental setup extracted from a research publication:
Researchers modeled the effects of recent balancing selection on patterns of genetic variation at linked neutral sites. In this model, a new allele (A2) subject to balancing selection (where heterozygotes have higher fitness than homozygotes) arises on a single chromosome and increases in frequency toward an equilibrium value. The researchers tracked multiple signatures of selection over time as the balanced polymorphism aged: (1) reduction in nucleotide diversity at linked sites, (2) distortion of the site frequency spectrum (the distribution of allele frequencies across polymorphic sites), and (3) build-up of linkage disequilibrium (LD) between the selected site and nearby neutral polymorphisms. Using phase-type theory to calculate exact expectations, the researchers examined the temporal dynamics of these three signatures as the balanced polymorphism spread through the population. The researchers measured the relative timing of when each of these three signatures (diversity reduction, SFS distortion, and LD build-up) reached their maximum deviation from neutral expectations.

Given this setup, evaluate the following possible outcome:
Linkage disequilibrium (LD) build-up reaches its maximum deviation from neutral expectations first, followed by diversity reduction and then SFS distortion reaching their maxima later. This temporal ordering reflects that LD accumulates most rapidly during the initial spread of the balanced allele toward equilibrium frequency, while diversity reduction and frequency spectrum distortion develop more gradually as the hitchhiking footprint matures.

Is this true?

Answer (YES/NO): NO